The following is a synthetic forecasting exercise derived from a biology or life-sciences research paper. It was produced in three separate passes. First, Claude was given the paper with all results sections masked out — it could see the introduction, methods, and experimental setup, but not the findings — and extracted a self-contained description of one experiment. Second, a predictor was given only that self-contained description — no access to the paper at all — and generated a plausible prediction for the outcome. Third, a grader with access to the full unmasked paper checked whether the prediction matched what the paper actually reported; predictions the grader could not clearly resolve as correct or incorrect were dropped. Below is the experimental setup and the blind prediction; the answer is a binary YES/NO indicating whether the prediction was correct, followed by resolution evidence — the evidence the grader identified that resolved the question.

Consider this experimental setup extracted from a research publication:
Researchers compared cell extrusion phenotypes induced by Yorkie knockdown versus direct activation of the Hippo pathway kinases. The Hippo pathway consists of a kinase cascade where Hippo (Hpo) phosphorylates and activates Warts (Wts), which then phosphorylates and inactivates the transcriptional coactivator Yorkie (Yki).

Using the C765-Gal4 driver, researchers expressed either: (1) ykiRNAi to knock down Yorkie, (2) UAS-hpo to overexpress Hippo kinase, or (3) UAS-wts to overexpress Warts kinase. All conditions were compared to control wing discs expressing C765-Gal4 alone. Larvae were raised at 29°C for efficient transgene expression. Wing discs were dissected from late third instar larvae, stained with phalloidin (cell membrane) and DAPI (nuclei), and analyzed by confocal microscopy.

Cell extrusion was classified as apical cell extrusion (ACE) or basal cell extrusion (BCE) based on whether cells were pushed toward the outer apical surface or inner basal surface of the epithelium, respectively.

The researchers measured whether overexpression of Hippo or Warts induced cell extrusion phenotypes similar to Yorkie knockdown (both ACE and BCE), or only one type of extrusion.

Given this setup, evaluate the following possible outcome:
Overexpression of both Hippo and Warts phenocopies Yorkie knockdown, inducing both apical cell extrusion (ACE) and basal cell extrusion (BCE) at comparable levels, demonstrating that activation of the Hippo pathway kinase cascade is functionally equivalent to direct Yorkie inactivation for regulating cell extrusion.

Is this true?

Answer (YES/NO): YES